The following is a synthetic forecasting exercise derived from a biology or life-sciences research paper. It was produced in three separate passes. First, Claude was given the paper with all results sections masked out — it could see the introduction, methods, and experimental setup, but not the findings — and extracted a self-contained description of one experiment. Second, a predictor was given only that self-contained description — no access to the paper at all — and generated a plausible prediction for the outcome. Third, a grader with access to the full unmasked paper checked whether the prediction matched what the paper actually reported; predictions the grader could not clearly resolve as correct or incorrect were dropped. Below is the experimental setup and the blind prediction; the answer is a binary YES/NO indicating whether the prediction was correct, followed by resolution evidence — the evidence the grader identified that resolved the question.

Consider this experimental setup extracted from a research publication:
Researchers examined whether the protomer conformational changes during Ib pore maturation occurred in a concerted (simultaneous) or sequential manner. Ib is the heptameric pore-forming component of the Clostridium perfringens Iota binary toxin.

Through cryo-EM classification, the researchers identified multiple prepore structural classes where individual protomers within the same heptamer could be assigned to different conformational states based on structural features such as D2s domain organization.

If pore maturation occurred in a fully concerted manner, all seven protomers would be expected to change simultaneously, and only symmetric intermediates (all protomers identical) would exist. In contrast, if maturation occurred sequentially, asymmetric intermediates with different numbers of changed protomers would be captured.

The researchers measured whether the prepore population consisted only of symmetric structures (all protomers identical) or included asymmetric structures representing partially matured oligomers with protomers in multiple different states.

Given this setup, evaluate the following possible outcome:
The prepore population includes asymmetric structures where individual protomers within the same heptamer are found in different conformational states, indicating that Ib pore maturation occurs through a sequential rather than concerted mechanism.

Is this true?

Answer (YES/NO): YES